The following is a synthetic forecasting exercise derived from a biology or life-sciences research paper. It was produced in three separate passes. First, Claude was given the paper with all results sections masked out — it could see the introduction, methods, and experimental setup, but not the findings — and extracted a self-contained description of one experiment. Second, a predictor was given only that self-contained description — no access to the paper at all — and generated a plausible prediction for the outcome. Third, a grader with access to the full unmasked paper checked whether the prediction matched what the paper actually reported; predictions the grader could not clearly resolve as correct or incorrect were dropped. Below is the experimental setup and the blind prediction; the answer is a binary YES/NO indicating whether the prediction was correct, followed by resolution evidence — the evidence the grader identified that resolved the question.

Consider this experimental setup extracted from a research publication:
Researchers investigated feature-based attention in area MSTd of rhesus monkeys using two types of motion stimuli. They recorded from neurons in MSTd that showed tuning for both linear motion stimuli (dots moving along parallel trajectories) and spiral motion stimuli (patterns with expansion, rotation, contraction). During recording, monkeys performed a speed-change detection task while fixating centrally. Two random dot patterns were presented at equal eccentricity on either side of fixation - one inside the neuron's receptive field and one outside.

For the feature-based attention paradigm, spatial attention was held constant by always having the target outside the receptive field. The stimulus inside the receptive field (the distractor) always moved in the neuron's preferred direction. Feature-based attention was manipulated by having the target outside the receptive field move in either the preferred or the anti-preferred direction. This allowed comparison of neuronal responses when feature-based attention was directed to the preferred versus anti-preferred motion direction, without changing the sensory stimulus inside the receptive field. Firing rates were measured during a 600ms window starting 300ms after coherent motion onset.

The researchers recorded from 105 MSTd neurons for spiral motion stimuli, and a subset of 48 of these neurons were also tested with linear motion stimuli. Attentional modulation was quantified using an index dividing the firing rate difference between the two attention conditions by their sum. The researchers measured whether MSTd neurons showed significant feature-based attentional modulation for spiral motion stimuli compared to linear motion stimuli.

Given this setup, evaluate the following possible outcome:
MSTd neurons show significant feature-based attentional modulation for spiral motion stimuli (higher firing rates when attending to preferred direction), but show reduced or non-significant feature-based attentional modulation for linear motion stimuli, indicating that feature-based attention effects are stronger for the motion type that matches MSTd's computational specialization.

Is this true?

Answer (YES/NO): YES